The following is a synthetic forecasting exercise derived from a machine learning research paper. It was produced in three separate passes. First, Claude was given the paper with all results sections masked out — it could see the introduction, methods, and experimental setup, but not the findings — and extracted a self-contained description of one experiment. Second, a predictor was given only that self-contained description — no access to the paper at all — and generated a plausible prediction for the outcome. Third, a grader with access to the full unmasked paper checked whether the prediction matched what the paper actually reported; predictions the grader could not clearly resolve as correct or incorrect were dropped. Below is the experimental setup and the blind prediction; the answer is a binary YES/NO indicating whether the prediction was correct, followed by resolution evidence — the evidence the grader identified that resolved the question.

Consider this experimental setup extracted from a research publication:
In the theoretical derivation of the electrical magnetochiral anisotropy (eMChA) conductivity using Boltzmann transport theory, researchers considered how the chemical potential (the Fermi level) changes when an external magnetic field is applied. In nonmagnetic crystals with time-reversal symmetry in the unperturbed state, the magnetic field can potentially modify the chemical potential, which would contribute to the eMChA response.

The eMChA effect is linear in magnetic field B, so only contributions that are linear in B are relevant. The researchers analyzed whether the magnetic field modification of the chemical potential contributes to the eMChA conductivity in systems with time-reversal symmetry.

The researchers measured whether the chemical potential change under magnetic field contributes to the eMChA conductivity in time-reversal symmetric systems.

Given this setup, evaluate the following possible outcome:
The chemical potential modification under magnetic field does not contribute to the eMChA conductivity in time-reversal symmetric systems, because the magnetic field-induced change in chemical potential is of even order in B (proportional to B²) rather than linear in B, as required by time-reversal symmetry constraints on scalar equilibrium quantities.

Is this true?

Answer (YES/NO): YES